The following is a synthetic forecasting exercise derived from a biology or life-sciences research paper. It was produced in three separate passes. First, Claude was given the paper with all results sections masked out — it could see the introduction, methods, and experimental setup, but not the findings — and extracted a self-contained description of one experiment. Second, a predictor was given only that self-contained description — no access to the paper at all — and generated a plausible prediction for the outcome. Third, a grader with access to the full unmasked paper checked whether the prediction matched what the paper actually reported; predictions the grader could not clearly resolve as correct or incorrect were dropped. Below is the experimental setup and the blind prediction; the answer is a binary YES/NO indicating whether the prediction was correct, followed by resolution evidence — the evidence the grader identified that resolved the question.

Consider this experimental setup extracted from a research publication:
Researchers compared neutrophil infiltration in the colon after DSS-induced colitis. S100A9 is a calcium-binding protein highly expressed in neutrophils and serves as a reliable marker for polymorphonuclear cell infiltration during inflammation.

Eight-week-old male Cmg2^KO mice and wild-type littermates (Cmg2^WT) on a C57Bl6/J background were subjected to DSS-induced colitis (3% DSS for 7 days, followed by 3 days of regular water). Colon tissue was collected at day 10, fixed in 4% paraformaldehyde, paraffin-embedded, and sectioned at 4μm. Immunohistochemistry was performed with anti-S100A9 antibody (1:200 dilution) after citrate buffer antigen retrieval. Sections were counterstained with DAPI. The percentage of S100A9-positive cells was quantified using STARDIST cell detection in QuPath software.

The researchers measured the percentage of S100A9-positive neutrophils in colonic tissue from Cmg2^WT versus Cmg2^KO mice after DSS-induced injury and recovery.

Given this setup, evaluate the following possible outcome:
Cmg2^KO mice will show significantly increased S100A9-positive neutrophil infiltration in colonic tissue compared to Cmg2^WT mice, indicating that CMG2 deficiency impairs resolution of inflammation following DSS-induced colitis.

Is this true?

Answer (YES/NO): YES